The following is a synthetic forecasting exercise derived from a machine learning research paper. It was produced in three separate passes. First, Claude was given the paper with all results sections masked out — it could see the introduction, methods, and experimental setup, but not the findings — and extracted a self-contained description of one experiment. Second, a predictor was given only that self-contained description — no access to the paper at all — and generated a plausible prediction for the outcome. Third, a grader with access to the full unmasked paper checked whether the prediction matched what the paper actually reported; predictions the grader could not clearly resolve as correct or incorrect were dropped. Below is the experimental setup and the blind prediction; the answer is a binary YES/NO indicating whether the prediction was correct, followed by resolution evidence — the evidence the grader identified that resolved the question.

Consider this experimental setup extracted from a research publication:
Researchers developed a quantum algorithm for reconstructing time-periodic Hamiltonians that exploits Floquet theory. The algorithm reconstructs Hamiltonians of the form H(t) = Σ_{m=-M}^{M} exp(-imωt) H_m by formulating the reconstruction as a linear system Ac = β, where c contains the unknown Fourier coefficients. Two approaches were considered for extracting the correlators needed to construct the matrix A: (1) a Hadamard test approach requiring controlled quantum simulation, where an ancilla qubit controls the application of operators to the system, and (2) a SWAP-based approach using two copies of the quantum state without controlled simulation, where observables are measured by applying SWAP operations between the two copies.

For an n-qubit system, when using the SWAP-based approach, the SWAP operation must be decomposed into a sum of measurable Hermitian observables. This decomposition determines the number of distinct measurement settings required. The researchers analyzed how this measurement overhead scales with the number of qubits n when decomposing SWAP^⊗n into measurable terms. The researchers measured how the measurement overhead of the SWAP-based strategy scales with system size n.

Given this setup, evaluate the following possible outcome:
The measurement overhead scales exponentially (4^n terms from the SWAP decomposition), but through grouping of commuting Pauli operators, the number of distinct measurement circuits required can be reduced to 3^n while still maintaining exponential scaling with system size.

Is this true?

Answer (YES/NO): NO